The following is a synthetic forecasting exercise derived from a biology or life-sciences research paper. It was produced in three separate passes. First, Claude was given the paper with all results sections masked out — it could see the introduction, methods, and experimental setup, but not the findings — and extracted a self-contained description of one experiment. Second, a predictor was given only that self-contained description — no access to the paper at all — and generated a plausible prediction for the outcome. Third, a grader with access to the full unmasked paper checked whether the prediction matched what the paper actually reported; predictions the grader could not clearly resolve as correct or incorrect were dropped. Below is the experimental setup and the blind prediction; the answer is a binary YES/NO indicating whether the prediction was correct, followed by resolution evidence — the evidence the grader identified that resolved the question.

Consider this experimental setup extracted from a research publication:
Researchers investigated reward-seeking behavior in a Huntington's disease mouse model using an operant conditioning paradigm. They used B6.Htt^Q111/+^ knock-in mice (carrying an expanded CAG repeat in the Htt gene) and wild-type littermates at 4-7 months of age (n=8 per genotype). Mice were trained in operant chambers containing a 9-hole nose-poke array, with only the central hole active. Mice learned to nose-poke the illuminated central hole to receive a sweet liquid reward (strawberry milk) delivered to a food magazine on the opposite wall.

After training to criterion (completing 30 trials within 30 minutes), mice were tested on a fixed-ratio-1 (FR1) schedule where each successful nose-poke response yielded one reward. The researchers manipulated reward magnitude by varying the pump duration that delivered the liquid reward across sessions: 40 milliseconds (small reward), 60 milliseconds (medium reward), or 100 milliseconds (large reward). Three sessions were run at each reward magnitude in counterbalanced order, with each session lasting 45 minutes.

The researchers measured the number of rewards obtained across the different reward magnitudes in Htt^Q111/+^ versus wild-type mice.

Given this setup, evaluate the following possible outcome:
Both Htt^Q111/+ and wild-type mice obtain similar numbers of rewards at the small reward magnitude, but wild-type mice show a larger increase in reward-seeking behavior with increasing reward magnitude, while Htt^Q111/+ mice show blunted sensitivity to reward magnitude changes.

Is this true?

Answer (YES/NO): NO